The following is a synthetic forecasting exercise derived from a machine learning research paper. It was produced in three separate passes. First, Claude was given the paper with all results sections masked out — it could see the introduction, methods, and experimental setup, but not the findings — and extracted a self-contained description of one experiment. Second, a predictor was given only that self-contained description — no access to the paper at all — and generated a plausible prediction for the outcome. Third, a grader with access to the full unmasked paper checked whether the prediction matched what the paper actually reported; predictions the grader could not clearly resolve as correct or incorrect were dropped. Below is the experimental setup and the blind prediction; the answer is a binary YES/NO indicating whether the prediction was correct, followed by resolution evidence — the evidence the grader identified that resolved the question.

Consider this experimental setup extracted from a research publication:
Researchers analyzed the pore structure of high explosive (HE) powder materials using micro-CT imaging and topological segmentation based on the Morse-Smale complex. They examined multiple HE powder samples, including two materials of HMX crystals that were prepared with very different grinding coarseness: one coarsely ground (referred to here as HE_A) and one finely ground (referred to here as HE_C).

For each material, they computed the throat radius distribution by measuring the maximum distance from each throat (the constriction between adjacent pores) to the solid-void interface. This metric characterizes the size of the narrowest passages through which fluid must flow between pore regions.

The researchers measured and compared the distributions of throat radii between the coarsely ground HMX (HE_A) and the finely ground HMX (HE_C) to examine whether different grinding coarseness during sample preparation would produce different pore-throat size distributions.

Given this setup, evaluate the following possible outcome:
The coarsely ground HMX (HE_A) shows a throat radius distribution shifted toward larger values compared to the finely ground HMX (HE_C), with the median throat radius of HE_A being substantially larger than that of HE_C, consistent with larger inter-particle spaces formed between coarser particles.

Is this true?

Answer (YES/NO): NO